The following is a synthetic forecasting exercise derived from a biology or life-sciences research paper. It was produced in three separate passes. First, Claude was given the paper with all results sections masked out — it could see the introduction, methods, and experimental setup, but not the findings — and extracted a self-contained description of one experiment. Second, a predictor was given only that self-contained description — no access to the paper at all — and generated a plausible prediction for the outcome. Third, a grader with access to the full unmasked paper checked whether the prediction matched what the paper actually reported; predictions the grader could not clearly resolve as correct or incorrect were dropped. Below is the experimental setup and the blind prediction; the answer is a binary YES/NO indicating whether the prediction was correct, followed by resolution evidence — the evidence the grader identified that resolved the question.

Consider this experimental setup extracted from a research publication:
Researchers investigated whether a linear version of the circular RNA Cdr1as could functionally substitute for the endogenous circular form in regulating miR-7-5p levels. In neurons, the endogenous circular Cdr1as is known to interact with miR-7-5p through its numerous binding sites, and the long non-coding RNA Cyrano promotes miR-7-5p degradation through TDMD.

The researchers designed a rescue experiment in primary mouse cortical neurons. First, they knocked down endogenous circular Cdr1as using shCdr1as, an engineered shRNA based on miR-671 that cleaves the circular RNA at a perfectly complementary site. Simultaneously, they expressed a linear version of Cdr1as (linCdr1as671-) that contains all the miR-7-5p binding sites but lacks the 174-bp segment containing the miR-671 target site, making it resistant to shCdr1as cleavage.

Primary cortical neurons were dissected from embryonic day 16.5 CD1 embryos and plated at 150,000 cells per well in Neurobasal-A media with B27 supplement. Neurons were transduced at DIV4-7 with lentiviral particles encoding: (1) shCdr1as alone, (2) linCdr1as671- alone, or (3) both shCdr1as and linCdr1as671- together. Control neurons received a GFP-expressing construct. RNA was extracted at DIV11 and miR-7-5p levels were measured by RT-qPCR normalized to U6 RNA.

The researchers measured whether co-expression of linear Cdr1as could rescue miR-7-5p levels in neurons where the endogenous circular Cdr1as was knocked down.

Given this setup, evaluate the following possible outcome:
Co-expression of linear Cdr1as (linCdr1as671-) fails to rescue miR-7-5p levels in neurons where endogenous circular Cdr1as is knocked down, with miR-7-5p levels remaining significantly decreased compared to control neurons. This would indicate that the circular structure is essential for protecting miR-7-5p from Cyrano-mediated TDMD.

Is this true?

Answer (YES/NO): YES